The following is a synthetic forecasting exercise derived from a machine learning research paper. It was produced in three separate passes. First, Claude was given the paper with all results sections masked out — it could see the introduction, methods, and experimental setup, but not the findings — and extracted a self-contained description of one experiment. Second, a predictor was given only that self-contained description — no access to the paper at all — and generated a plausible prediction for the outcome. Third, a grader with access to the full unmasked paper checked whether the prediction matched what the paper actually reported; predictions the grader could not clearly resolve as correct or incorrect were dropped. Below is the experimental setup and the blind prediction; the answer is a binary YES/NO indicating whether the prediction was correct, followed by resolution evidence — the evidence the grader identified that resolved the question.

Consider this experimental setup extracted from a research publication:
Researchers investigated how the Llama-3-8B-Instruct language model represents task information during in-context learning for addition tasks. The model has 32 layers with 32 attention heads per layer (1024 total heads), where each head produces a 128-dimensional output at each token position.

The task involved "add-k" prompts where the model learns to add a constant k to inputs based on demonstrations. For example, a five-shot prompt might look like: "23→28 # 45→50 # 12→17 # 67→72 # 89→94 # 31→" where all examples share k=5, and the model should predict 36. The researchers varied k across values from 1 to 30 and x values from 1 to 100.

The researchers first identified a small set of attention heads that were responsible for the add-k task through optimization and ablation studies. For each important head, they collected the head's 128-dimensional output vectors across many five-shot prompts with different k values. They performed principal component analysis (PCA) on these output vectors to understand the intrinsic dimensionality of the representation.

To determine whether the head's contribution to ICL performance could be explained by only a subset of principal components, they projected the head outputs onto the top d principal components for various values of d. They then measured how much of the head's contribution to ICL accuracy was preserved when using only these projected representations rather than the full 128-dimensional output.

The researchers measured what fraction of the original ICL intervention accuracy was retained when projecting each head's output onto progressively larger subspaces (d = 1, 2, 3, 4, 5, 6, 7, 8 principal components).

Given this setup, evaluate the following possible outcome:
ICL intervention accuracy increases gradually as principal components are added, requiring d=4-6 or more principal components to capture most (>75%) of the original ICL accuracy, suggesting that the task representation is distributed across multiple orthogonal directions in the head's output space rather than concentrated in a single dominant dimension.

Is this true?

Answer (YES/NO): YES